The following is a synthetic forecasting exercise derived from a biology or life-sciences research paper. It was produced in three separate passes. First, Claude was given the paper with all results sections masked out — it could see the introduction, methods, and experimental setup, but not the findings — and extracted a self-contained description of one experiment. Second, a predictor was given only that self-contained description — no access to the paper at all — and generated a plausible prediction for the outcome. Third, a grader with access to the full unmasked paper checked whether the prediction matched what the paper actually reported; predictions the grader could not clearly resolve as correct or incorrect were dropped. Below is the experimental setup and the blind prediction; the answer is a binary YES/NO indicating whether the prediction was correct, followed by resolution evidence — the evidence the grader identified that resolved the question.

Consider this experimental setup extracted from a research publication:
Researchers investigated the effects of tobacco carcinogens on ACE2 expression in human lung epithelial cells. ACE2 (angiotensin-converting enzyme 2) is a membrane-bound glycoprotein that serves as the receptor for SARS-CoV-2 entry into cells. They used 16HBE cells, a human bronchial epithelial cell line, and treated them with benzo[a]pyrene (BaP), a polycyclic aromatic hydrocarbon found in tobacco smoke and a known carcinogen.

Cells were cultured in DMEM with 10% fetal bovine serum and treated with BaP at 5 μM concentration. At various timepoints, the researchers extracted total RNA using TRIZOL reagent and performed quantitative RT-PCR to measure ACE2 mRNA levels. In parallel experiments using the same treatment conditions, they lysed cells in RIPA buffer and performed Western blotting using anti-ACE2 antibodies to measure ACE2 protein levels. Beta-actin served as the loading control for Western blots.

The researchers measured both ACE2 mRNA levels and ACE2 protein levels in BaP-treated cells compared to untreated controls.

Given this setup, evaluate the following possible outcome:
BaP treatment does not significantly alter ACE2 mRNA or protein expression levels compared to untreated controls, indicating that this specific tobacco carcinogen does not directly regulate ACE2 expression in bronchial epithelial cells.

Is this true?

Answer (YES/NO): NO